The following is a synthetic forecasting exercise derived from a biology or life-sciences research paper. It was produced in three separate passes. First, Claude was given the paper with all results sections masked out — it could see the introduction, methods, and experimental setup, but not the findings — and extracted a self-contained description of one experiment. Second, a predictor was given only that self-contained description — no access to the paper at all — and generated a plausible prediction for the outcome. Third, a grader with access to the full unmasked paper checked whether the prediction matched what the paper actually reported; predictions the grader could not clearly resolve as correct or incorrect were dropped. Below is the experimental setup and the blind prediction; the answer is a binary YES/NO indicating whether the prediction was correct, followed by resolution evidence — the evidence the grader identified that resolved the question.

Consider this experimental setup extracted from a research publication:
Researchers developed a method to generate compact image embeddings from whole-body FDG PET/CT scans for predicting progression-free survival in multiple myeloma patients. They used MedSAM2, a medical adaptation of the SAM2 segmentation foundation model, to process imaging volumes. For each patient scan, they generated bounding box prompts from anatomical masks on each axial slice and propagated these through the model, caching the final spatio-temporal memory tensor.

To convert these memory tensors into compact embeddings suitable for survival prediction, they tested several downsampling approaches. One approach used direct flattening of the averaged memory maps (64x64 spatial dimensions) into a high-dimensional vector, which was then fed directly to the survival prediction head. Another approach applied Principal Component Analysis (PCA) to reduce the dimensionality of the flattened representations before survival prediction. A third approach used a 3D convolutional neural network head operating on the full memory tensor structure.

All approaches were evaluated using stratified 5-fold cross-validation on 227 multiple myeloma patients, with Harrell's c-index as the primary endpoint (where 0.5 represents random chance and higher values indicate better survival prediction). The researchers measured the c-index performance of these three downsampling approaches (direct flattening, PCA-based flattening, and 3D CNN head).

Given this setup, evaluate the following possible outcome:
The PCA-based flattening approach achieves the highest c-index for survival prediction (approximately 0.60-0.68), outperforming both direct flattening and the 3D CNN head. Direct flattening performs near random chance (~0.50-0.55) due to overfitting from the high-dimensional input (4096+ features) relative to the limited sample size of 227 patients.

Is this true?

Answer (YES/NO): NO